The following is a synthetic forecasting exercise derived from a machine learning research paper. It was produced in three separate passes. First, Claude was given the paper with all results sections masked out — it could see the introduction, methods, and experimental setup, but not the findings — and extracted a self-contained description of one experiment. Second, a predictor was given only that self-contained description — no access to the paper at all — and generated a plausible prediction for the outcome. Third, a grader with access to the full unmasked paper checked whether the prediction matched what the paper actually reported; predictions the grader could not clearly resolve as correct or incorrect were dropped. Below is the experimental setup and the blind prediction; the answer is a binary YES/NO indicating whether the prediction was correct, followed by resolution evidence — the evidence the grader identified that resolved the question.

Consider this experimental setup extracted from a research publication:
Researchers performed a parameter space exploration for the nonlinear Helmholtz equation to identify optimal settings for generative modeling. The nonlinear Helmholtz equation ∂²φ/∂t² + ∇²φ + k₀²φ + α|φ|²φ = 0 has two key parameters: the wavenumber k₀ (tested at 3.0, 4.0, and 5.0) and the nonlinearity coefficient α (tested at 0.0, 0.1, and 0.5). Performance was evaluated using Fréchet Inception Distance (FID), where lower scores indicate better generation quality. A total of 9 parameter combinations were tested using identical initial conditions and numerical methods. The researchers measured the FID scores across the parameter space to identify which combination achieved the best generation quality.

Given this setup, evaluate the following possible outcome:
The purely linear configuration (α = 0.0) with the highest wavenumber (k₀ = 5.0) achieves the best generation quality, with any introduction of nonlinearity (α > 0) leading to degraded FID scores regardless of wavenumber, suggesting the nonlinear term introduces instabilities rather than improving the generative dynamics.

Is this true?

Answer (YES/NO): NO